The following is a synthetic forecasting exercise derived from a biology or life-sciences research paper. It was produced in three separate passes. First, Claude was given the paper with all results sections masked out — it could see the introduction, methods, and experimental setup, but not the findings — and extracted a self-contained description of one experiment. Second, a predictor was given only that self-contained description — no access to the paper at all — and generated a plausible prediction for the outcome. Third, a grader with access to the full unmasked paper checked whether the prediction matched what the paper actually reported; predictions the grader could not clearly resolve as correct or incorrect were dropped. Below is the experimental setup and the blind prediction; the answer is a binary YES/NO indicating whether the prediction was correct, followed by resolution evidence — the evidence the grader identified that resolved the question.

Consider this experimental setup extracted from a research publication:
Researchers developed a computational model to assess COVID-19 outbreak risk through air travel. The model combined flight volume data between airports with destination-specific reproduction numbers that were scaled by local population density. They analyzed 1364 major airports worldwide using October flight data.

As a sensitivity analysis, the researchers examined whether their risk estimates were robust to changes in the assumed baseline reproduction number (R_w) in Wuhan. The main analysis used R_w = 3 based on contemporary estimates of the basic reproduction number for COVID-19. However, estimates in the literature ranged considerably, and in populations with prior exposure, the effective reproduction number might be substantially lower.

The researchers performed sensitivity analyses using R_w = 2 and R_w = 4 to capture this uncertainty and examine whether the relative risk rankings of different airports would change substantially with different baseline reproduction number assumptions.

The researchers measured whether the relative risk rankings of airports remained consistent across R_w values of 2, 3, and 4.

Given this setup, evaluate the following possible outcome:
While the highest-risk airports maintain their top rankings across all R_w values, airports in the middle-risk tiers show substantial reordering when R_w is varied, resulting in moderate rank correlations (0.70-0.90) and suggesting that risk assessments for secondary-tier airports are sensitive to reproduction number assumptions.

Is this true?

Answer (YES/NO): NO